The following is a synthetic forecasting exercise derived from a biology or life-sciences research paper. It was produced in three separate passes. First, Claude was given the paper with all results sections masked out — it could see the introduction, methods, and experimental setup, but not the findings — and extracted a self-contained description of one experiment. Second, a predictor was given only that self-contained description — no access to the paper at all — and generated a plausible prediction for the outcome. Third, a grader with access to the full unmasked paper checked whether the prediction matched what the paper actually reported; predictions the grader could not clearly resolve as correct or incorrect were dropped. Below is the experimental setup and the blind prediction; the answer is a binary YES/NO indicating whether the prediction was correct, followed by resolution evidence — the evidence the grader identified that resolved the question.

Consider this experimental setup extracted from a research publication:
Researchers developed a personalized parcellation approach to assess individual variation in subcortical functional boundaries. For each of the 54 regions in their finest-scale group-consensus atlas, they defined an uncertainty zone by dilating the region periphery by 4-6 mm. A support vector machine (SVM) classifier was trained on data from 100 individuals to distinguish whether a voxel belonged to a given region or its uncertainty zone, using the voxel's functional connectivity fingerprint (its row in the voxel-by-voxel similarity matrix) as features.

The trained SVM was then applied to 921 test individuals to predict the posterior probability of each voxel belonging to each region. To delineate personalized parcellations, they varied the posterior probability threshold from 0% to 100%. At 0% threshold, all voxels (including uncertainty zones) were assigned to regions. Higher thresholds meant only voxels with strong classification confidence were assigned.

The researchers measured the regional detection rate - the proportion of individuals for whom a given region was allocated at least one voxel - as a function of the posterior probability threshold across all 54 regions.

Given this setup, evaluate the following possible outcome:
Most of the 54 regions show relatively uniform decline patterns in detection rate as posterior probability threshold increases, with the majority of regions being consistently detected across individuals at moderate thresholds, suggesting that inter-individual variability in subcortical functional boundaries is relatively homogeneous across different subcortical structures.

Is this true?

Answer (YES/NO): YES